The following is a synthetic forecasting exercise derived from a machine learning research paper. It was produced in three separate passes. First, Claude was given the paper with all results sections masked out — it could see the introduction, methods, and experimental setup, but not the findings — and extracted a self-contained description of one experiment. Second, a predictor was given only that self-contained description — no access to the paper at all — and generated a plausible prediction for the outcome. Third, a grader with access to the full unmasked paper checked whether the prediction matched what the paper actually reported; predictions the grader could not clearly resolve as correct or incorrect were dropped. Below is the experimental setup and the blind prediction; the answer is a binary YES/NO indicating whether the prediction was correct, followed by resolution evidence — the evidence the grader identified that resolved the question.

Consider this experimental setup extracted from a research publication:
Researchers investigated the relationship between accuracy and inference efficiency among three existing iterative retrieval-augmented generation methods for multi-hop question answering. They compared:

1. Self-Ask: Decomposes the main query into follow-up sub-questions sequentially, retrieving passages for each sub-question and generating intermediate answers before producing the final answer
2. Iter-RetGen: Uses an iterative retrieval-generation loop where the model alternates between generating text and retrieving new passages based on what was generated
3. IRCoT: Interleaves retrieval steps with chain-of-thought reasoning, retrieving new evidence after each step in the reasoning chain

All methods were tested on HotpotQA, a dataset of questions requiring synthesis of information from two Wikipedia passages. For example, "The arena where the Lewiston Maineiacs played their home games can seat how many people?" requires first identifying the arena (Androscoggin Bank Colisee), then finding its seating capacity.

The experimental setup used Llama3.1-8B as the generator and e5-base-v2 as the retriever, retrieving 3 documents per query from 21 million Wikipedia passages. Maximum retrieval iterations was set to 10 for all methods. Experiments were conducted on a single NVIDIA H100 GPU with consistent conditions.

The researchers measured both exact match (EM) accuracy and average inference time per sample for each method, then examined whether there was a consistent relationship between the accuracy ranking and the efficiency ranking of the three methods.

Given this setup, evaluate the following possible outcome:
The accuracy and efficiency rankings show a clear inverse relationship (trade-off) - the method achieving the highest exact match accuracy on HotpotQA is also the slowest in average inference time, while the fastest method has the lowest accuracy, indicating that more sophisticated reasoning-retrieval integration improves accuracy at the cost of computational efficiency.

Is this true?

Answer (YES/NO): YES